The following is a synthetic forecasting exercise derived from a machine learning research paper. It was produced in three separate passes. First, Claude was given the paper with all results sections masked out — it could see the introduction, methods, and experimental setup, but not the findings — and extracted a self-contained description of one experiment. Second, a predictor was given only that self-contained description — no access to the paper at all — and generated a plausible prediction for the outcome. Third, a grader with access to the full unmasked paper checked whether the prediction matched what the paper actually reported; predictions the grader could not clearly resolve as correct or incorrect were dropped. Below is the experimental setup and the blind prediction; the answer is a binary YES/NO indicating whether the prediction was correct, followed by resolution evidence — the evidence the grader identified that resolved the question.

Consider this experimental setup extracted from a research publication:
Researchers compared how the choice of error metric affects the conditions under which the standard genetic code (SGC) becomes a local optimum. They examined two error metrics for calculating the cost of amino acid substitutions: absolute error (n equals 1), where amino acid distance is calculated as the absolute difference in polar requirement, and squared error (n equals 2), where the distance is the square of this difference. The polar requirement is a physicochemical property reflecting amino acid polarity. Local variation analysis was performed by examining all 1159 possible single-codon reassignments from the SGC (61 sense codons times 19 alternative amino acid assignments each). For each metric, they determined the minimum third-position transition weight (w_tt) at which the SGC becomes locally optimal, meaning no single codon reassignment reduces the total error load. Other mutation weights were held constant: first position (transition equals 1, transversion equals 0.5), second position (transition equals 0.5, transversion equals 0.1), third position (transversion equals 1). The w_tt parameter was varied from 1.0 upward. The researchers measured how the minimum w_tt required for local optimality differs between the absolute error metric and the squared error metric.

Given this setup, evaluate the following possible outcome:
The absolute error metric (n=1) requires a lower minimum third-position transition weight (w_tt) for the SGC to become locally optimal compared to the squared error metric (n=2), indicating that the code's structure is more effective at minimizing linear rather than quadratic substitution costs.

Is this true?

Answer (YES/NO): YES